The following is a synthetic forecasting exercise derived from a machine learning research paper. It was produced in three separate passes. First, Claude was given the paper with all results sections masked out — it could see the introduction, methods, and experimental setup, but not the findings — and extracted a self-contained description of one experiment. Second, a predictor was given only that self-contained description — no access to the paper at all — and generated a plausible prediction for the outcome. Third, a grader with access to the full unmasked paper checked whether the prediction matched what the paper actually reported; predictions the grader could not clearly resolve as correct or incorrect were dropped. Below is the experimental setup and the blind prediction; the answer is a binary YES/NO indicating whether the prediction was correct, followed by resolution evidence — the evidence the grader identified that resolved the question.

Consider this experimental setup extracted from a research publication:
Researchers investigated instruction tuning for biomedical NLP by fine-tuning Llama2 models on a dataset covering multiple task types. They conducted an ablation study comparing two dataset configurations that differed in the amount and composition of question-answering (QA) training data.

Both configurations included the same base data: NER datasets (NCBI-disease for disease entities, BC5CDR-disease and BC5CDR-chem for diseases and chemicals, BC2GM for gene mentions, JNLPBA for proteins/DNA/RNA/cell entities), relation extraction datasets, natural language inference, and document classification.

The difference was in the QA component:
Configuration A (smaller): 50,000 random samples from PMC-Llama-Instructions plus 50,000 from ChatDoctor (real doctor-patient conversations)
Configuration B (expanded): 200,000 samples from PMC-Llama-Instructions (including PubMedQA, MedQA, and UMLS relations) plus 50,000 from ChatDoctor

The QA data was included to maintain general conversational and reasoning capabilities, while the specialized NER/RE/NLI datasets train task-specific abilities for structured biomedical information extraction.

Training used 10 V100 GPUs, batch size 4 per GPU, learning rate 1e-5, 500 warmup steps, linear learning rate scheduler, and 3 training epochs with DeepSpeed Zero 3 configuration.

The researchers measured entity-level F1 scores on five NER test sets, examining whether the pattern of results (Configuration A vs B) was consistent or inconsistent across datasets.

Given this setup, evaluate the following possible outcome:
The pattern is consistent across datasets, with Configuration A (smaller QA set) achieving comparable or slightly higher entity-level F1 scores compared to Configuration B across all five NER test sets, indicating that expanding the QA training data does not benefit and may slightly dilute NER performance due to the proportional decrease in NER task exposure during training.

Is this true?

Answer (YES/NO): YES